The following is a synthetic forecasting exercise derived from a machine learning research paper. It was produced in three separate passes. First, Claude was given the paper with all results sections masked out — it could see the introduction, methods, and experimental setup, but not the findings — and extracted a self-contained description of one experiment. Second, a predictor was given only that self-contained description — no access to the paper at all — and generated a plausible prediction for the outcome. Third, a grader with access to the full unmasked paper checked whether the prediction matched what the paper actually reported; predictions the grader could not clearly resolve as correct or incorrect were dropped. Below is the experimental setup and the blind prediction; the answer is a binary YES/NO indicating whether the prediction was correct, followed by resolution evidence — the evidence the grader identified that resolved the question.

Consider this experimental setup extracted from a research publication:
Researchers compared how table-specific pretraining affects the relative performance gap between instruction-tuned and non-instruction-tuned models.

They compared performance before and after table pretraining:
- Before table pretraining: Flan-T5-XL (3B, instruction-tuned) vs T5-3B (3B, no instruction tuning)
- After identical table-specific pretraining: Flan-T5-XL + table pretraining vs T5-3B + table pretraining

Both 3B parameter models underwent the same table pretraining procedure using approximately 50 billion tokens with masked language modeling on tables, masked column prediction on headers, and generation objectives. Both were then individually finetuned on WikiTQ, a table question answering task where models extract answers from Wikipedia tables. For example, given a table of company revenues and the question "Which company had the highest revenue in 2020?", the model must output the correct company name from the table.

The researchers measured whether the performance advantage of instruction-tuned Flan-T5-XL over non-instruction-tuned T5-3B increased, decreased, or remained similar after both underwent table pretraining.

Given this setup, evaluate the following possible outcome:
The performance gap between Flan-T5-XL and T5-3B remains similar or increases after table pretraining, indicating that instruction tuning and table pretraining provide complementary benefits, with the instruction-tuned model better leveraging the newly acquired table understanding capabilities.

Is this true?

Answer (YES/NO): YES